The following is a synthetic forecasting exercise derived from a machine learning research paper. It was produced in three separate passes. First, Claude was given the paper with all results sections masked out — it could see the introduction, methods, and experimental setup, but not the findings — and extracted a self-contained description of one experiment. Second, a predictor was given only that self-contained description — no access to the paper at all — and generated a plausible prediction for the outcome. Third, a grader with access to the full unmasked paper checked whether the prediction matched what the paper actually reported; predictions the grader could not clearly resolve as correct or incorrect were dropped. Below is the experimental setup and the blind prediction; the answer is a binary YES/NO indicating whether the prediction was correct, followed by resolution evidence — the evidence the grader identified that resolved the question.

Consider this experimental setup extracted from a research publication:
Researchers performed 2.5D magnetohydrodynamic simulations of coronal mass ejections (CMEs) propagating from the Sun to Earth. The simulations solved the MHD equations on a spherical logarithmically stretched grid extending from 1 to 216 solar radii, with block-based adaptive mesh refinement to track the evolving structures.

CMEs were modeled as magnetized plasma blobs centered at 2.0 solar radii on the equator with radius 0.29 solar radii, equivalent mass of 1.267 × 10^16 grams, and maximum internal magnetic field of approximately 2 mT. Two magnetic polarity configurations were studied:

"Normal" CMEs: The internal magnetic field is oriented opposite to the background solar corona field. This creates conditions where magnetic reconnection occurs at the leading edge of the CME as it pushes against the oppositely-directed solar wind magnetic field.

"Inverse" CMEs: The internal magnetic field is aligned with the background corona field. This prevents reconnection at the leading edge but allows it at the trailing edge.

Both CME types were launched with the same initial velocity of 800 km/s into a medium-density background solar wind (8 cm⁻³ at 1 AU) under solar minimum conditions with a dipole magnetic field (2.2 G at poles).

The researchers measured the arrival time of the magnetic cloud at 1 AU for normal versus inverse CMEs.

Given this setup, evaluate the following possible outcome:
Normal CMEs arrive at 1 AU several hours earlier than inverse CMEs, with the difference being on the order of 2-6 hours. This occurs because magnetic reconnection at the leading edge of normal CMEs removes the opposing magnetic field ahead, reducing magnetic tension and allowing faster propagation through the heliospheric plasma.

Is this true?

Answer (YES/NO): NO